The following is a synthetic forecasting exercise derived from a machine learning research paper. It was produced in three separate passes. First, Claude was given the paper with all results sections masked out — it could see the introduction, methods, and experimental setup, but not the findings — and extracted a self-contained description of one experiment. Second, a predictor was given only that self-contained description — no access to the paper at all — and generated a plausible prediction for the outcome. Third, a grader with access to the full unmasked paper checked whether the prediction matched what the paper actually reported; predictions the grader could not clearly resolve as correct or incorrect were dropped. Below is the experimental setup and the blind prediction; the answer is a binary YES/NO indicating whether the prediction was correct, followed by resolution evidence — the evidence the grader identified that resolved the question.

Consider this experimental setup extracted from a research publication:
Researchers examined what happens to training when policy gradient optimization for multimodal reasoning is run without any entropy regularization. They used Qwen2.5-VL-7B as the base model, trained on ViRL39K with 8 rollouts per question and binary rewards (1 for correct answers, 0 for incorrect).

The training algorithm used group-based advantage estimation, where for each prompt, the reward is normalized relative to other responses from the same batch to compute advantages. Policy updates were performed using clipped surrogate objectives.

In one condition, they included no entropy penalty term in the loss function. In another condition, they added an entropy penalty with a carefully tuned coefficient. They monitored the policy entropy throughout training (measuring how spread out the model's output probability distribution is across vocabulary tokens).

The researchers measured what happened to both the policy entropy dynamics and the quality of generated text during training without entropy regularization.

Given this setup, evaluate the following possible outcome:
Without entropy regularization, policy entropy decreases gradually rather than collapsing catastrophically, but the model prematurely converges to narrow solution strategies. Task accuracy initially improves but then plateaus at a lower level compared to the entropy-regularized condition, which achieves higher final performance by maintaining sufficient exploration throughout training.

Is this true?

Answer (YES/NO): NO